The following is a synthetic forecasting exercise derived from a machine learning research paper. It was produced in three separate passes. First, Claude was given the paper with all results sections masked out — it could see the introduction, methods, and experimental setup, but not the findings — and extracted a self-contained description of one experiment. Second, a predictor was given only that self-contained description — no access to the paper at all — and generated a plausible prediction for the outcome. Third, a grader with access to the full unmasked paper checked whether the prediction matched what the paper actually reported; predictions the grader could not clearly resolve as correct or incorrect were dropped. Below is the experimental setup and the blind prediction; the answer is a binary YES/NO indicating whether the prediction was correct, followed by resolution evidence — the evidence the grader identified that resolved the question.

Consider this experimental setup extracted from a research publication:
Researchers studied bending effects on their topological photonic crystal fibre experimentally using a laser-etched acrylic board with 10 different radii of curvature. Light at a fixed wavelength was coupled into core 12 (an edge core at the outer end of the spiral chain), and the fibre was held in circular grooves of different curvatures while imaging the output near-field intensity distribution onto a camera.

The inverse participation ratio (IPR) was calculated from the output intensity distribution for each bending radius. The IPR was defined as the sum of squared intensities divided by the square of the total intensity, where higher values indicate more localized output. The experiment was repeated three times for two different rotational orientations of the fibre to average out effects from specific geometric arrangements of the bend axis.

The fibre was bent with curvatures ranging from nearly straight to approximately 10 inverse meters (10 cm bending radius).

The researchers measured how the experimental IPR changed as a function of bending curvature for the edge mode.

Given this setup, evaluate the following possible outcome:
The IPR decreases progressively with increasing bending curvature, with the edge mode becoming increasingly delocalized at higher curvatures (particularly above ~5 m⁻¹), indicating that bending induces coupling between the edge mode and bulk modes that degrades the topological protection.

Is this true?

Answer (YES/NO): NO